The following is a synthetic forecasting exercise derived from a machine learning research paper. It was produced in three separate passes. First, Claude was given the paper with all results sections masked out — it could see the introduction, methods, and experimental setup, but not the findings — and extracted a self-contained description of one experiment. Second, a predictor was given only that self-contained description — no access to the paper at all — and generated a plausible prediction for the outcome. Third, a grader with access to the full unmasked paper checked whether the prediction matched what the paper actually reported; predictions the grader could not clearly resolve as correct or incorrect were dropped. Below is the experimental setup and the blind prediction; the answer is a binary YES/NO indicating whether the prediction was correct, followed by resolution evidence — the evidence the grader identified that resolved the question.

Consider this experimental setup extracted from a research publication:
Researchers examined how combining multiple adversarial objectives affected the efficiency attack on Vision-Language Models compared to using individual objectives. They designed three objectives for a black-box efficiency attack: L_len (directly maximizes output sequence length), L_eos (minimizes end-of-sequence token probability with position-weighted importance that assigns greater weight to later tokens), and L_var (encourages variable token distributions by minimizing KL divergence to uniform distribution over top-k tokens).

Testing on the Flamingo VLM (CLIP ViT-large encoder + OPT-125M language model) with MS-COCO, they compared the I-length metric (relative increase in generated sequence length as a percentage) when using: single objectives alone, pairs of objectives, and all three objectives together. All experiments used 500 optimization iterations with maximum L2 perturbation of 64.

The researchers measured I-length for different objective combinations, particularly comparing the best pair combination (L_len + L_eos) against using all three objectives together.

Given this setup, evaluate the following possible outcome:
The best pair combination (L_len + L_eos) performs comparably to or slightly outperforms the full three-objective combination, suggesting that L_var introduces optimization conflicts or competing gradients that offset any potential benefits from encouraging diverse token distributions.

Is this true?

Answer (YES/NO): NO